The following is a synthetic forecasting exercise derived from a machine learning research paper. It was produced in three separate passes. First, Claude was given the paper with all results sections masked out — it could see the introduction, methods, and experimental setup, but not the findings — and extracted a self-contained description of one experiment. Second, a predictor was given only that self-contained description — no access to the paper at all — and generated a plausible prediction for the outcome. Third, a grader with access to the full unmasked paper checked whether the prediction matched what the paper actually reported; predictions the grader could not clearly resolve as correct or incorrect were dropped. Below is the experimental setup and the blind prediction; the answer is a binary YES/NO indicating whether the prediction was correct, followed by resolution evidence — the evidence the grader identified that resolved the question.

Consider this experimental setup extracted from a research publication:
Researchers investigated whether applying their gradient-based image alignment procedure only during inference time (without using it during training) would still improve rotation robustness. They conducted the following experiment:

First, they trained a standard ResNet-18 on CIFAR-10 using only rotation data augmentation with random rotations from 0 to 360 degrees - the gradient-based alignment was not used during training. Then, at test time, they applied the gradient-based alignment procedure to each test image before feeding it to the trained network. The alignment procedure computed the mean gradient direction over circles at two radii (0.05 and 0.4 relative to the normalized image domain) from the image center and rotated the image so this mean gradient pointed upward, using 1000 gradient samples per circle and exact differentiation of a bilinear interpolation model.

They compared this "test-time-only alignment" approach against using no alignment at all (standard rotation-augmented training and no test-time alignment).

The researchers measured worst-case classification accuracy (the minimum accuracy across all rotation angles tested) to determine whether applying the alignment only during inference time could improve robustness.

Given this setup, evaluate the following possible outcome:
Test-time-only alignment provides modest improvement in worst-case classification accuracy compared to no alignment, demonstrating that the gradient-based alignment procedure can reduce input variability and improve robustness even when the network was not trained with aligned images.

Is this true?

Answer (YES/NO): YES